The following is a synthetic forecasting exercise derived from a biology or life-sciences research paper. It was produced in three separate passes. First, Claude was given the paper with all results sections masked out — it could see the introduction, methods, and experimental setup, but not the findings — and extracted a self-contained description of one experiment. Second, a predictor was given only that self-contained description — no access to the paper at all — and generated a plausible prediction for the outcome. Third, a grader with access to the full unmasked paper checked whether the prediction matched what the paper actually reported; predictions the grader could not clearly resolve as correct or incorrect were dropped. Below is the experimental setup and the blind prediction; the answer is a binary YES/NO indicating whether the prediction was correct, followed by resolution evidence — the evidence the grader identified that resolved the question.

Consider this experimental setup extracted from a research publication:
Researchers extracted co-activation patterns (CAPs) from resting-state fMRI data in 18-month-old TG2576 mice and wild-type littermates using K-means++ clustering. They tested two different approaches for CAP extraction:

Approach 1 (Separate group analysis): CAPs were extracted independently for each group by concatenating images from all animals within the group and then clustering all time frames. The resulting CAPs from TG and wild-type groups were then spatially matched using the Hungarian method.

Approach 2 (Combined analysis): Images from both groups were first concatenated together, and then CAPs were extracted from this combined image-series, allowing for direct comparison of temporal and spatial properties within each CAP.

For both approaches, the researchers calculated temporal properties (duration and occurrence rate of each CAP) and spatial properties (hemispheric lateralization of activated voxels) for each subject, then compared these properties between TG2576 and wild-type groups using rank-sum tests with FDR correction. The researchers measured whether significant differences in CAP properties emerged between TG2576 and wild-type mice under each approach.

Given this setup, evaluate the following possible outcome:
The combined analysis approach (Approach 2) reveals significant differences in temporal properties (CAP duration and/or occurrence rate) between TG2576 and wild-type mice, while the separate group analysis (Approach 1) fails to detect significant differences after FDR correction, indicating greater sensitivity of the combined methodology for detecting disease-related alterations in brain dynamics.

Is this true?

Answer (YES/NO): NO